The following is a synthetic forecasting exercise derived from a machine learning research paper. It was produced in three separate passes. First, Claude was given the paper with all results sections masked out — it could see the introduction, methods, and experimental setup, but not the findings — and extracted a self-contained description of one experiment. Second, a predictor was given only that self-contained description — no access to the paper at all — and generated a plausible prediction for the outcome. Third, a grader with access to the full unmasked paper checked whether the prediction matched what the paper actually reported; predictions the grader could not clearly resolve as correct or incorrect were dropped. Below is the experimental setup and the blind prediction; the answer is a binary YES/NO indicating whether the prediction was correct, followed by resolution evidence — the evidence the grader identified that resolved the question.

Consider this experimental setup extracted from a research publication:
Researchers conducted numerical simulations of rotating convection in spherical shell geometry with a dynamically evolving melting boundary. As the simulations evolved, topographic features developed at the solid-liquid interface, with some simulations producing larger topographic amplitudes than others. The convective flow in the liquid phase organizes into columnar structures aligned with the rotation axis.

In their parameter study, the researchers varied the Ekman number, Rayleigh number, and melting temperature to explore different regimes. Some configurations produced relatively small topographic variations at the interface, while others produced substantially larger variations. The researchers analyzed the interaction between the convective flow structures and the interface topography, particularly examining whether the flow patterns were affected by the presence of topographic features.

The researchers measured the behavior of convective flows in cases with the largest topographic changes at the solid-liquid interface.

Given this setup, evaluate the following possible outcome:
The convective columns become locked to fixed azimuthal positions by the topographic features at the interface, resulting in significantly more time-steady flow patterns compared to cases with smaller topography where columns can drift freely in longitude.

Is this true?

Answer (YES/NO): YES